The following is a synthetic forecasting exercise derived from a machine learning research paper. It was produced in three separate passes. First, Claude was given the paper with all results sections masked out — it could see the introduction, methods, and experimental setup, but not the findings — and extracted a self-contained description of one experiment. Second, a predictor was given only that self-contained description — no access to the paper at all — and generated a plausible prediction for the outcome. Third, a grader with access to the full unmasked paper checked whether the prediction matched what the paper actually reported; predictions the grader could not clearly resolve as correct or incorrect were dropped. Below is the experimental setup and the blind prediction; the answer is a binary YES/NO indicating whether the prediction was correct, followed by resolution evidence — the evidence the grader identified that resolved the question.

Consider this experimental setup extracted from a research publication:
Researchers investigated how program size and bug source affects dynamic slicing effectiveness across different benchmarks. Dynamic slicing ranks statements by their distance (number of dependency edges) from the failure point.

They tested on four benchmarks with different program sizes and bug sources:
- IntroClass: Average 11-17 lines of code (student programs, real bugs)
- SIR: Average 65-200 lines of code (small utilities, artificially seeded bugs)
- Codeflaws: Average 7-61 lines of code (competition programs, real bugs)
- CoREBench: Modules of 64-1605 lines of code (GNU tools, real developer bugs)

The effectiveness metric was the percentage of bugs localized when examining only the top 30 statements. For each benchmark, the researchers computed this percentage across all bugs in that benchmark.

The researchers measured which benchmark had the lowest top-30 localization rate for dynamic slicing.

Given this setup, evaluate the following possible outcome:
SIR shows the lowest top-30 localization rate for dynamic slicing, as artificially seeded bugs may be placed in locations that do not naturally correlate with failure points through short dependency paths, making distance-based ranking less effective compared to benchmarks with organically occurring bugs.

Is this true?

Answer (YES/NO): NO